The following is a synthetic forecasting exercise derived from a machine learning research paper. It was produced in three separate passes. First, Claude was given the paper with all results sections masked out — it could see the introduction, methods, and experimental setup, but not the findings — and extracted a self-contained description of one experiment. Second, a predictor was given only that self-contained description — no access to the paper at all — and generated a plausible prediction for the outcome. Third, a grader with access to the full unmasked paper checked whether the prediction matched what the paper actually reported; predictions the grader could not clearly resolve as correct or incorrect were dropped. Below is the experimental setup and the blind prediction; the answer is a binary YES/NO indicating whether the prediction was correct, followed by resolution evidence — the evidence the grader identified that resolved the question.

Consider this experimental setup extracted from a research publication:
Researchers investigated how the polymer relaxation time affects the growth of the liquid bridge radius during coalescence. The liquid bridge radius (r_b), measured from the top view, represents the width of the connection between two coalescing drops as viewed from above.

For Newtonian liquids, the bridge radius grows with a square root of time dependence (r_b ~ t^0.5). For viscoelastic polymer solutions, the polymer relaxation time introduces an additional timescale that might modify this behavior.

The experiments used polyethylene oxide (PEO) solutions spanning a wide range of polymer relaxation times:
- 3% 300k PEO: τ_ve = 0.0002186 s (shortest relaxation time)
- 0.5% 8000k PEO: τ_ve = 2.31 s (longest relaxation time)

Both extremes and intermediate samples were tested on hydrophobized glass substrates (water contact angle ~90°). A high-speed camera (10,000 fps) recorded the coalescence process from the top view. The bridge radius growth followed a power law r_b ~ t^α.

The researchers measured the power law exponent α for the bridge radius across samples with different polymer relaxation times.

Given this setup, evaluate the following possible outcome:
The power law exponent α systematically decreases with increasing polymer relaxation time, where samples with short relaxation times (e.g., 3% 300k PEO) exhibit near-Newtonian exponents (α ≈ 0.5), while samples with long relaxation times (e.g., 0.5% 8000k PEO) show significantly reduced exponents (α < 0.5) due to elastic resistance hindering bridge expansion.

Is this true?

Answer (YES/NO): NO